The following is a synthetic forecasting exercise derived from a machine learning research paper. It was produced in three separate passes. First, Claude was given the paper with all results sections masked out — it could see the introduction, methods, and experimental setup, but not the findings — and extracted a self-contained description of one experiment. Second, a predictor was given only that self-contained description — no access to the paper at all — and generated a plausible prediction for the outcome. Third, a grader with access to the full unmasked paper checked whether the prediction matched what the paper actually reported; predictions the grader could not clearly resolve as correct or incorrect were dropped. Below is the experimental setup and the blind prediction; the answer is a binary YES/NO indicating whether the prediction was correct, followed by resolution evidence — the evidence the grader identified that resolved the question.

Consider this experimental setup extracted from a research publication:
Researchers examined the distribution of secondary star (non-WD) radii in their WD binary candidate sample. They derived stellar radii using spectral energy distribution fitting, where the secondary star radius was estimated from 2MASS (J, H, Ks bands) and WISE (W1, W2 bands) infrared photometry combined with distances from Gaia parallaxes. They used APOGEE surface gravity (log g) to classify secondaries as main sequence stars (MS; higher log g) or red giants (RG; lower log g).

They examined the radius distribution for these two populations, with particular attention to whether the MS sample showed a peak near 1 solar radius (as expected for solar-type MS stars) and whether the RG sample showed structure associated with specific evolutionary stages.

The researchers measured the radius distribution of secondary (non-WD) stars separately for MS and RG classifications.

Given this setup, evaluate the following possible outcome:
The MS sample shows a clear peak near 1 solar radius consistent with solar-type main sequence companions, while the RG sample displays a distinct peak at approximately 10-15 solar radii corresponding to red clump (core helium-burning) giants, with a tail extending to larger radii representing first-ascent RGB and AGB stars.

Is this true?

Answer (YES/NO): YES